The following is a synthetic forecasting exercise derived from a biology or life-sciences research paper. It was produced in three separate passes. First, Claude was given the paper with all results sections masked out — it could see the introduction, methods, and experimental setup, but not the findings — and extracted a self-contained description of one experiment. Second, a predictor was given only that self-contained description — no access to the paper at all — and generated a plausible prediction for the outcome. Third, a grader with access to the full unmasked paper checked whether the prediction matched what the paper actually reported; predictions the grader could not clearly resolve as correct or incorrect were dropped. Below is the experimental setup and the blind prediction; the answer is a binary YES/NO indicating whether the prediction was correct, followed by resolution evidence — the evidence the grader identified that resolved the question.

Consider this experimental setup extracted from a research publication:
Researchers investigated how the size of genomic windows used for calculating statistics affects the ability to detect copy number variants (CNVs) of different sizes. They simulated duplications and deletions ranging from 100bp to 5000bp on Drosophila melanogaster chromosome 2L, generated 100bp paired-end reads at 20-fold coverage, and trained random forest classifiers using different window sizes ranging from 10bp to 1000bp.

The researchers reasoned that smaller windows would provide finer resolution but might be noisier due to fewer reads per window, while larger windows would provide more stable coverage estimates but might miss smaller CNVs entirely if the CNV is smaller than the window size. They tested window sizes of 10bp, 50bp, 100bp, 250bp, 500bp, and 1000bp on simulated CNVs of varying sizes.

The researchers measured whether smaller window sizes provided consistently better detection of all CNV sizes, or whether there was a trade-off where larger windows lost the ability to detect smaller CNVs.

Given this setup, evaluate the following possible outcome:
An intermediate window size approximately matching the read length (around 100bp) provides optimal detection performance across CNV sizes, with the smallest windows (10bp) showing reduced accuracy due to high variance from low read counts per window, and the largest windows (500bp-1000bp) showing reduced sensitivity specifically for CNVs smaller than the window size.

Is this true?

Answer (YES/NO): NO